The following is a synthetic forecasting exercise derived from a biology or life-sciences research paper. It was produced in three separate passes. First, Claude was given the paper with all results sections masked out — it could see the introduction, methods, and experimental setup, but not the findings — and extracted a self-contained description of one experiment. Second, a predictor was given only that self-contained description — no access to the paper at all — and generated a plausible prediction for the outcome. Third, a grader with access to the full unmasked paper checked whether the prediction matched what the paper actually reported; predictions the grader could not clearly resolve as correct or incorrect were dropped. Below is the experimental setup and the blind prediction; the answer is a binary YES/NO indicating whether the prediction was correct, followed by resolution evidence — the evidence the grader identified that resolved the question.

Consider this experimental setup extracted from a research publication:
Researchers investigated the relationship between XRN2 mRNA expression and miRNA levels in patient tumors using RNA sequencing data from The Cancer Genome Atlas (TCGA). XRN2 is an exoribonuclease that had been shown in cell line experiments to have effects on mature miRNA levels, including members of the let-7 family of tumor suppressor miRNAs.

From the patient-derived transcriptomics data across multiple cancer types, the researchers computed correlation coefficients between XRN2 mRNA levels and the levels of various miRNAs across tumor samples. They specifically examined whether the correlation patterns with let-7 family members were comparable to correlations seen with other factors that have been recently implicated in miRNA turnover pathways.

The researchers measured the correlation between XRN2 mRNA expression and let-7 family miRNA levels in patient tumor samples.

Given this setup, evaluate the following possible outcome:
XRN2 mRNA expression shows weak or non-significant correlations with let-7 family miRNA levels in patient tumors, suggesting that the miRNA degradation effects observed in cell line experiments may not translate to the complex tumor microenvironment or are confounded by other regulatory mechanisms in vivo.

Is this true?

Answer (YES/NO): NO